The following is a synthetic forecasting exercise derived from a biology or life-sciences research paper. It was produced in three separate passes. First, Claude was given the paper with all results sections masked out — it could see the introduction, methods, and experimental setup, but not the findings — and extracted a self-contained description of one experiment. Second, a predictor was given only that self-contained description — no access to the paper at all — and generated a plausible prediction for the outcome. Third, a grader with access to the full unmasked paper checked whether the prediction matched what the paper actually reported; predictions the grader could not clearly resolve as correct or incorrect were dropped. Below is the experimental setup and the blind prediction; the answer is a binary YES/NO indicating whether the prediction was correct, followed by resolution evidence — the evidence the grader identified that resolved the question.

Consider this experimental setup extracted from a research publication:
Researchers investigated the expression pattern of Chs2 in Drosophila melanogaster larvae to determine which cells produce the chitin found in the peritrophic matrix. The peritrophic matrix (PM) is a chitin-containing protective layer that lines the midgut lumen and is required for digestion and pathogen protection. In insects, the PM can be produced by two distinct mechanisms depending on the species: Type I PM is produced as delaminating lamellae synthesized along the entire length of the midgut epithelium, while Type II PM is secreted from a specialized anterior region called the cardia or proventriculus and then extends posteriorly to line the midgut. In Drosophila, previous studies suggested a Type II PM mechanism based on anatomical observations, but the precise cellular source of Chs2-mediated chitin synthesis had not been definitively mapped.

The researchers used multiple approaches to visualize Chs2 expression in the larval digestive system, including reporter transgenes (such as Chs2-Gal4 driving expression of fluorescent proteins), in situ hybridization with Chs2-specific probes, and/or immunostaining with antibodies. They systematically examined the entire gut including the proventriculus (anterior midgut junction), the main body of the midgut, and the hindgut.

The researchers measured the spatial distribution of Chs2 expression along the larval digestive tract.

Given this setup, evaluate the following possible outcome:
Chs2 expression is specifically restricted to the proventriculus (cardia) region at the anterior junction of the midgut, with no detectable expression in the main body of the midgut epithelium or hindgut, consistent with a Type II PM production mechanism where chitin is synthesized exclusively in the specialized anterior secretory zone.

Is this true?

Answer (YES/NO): YES